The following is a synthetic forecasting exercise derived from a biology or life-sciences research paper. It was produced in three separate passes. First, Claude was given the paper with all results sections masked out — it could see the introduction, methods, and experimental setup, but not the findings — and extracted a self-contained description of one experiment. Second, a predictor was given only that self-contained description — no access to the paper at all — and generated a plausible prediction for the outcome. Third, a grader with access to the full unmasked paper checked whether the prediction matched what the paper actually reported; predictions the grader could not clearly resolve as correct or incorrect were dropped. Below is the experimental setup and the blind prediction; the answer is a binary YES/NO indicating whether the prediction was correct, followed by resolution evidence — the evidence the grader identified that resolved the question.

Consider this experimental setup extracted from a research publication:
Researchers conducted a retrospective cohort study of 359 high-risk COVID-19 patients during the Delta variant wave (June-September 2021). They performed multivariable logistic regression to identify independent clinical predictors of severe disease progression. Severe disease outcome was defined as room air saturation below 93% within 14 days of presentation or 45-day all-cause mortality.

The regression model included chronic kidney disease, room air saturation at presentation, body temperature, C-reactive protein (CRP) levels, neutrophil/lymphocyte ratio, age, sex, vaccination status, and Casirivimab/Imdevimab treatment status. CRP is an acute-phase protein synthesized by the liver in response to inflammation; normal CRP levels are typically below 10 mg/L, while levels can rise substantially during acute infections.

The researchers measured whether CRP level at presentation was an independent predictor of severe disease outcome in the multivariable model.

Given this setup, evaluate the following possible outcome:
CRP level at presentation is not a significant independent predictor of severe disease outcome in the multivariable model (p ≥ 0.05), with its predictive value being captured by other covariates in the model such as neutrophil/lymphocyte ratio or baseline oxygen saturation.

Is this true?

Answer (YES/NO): NO